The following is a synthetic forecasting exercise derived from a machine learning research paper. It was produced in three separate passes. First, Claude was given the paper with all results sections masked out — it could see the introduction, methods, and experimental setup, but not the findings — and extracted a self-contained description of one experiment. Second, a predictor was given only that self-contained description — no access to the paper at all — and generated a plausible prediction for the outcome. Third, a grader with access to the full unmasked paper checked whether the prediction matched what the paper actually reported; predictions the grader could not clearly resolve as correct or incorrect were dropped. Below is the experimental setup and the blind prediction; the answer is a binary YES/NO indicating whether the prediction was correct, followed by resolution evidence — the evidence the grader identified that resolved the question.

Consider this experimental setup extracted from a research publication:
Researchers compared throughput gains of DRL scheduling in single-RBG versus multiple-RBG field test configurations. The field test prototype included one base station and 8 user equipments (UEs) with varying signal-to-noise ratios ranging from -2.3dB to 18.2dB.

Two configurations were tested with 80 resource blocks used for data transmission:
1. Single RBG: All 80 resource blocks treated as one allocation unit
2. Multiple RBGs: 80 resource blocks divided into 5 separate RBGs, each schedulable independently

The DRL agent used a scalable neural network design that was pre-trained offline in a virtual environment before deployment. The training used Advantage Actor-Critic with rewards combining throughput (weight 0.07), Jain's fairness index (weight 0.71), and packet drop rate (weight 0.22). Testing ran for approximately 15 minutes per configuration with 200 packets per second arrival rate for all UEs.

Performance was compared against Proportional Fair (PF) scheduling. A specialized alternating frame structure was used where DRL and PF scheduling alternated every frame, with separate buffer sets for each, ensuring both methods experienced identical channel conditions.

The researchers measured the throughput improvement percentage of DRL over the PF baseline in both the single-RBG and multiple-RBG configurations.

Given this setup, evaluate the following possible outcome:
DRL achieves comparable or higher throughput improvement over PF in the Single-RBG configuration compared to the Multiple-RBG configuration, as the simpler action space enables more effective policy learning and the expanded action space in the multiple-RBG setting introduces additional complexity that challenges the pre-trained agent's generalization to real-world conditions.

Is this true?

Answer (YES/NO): YES